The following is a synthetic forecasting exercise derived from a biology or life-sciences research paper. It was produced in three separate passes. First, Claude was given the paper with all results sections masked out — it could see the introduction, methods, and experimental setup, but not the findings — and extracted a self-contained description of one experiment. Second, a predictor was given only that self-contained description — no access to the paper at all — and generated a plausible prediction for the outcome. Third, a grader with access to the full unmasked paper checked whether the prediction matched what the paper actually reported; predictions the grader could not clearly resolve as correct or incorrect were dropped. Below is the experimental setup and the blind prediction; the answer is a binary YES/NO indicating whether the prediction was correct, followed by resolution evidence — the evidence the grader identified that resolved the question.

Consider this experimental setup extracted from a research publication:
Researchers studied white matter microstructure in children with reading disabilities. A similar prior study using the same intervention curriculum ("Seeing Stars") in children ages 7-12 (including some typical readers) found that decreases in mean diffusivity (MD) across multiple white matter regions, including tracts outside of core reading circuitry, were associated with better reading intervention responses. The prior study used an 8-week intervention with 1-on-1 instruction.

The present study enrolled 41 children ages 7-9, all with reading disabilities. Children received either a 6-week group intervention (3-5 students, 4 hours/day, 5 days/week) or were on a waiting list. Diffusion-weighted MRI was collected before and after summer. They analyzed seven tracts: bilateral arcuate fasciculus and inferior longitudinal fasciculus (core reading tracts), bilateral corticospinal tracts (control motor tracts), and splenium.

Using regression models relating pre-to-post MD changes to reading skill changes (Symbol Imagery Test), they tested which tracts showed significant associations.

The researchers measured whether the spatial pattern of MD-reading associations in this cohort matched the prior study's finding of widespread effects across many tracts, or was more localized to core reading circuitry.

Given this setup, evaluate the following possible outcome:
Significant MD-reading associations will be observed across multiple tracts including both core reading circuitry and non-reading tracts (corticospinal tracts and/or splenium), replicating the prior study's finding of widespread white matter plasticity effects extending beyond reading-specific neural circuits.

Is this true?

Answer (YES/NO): NO